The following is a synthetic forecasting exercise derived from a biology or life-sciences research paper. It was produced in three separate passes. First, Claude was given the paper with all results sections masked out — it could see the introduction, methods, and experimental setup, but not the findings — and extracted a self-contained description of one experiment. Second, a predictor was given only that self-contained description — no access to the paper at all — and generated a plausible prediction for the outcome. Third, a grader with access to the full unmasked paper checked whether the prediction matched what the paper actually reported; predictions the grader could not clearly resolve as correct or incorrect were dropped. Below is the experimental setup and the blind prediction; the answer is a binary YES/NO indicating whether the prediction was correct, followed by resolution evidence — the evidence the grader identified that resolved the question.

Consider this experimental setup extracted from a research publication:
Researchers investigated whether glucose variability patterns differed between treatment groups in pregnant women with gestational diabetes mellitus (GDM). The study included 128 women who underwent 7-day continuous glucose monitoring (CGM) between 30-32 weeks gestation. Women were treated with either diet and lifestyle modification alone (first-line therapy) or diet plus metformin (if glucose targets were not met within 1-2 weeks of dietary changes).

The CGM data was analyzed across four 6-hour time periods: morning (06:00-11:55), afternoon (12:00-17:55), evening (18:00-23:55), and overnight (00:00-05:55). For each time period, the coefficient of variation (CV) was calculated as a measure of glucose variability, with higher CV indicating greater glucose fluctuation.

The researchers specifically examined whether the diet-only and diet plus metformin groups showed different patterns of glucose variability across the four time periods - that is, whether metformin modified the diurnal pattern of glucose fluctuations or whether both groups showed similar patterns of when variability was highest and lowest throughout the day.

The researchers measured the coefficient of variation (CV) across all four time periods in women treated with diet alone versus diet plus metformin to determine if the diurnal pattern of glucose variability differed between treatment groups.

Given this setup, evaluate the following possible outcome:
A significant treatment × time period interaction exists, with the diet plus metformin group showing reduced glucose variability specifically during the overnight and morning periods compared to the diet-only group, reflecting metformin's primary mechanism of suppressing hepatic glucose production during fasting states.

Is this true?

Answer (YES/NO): NO